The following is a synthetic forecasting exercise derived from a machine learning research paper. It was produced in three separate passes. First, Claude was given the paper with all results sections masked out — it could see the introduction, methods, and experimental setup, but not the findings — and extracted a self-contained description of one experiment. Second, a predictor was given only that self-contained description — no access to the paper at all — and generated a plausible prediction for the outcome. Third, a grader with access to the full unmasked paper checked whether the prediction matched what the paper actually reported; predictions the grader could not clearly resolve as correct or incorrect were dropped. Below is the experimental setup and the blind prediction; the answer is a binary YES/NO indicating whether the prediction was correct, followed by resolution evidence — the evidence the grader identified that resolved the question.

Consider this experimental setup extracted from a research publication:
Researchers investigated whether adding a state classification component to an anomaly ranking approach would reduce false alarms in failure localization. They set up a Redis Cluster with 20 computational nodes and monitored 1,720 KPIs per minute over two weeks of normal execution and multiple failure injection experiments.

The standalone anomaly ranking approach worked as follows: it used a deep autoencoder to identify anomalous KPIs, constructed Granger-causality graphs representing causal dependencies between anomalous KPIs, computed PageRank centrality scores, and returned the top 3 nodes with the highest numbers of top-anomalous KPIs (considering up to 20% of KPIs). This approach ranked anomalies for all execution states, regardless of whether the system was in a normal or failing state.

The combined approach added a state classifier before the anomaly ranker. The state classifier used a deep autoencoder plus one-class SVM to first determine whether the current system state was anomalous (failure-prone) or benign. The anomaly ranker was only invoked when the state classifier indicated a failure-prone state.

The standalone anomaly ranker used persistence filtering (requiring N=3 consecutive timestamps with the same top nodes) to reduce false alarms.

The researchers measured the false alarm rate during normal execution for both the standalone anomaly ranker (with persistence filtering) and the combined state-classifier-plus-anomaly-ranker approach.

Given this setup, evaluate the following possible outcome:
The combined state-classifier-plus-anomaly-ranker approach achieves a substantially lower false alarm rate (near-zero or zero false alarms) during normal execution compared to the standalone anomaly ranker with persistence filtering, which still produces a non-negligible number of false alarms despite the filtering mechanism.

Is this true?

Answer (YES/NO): NO